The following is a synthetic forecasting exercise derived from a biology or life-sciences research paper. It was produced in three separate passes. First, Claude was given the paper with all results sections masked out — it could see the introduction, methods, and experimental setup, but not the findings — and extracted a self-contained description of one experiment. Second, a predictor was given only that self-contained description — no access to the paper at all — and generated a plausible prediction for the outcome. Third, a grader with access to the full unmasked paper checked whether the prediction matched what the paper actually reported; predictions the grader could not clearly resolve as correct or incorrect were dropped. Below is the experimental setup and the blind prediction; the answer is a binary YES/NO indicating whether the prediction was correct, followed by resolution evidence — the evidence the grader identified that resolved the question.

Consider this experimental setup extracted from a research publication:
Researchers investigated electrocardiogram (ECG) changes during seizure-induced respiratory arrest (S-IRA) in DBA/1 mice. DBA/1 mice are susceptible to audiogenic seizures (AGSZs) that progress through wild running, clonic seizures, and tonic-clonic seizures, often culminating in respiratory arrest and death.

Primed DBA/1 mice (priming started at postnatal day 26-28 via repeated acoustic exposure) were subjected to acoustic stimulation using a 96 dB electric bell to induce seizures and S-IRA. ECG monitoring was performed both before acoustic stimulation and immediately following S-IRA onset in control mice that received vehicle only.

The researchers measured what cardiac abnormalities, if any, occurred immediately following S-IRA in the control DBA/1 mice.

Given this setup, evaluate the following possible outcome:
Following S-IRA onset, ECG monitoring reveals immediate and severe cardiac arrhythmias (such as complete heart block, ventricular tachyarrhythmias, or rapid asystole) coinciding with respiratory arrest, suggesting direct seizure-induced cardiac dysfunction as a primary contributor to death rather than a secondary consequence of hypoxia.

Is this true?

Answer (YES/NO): NO